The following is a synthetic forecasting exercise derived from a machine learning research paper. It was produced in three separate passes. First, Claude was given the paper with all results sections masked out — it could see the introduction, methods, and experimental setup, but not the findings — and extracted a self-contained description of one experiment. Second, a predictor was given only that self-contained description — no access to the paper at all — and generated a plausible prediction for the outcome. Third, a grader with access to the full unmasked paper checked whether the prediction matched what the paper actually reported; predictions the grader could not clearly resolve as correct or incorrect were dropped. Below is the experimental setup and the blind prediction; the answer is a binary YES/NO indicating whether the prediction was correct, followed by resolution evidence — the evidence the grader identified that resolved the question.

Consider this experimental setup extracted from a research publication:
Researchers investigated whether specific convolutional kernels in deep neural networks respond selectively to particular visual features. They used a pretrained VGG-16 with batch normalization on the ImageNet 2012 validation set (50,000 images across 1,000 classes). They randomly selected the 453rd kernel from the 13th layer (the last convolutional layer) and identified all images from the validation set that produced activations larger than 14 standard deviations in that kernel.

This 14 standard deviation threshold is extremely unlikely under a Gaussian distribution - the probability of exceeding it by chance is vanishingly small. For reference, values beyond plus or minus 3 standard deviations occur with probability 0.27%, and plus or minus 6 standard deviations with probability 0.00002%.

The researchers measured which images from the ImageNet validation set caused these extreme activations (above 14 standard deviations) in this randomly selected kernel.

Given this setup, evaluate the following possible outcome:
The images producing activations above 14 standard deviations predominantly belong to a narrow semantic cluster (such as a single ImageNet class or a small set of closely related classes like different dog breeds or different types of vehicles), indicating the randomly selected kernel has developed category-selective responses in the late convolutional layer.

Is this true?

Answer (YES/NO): YES